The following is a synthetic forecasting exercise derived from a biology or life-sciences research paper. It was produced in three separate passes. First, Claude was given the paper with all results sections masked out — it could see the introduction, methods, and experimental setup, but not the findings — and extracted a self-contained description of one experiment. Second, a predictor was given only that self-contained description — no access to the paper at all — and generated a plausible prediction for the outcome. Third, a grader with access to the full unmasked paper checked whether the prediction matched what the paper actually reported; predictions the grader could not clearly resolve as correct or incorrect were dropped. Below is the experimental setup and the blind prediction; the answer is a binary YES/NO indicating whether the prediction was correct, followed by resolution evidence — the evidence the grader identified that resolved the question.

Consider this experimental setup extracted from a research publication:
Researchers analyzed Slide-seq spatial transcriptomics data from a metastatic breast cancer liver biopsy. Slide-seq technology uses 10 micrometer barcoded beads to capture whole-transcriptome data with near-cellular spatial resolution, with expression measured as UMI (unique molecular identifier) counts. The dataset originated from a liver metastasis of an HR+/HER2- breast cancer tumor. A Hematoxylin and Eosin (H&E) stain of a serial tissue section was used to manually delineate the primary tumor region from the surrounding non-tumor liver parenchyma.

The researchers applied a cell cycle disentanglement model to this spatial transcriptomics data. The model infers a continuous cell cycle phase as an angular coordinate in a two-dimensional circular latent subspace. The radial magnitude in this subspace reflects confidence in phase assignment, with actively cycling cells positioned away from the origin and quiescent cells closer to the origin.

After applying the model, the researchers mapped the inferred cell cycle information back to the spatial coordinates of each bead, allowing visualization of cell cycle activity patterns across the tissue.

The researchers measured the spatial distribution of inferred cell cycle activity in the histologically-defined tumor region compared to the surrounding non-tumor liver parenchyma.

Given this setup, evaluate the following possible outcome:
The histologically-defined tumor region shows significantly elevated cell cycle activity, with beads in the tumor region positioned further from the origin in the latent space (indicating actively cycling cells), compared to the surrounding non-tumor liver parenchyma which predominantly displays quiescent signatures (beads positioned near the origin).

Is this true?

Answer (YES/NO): YES